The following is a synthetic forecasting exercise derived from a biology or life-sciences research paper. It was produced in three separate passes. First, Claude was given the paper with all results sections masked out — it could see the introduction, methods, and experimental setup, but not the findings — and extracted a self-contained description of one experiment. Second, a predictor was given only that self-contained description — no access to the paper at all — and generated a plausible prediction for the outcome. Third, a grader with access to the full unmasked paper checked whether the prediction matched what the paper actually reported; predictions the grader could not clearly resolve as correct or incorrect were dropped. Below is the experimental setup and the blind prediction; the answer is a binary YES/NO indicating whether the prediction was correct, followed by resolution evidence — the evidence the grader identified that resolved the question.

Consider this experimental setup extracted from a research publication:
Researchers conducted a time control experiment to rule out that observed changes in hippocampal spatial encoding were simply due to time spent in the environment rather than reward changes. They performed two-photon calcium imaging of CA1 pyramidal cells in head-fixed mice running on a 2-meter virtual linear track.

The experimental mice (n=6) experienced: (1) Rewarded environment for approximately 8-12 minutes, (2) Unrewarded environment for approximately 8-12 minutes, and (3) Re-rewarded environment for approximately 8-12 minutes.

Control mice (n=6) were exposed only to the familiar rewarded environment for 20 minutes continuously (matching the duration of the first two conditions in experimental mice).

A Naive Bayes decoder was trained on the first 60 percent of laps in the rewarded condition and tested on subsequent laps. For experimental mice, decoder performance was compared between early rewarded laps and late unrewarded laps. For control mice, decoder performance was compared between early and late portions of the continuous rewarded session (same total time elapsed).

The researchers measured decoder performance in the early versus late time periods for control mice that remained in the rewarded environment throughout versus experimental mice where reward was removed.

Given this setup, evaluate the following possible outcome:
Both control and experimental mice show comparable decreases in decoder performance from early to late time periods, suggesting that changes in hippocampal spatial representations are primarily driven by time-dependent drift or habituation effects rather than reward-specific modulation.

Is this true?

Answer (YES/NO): NO